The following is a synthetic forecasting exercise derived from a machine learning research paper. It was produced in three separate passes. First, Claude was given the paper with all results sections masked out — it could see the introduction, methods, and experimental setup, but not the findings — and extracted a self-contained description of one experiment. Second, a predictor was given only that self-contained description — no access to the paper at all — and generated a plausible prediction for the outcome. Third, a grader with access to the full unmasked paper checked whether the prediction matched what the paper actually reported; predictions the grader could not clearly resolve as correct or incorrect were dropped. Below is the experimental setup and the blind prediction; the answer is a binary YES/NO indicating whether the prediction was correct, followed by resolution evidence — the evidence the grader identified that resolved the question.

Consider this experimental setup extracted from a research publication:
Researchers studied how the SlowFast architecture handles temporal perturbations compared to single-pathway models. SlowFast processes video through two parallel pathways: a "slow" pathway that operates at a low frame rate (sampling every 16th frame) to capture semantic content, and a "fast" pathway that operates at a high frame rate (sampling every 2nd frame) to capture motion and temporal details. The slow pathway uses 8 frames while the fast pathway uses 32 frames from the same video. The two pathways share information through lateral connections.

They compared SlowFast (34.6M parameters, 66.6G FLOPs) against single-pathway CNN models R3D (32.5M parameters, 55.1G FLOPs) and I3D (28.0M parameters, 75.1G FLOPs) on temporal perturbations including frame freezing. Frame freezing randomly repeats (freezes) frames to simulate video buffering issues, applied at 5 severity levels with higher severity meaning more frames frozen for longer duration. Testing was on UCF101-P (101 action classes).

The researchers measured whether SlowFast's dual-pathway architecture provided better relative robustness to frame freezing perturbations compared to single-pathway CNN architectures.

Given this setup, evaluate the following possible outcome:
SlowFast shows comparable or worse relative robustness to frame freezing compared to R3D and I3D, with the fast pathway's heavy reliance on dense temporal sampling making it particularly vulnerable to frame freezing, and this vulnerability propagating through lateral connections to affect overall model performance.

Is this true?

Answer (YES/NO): YES